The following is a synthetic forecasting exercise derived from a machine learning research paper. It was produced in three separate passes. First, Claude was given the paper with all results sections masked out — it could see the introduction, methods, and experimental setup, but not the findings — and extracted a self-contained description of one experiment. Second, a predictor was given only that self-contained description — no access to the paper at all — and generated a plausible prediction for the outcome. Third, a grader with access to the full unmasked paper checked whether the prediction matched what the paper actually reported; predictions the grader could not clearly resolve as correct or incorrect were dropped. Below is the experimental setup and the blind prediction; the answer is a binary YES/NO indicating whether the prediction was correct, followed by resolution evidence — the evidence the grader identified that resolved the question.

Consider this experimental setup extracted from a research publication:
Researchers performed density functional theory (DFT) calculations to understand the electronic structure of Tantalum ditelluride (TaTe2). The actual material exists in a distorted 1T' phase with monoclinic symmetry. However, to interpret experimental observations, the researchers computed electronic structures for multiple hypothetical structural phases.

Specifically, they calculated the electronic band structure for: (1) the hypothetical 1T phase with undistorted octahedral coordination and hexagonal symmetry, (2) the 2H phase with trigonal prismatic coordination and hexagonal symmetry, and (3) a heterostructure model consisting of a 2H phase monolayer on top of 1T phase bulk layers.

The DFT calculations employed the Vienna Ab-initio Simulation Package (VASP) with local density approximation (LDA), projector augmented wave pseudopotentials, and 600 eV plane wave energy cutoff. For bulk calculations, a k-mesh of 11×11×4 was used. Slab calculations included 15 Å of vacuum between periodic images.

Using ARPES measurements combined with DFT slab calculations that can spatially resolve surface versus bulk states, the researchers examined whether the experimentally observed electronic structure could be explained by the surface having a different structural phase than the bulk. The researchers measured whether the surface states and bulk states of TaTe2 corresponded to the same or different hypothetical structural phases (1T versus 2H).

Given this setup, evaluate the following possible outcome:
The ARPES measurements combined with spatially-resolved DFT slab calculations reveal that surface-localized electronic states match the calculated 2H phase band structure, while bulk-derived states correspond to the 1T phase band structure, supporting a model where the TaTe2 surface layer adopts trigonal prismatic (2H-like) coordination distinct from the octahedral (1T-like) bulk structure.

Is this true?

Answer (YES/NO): YES